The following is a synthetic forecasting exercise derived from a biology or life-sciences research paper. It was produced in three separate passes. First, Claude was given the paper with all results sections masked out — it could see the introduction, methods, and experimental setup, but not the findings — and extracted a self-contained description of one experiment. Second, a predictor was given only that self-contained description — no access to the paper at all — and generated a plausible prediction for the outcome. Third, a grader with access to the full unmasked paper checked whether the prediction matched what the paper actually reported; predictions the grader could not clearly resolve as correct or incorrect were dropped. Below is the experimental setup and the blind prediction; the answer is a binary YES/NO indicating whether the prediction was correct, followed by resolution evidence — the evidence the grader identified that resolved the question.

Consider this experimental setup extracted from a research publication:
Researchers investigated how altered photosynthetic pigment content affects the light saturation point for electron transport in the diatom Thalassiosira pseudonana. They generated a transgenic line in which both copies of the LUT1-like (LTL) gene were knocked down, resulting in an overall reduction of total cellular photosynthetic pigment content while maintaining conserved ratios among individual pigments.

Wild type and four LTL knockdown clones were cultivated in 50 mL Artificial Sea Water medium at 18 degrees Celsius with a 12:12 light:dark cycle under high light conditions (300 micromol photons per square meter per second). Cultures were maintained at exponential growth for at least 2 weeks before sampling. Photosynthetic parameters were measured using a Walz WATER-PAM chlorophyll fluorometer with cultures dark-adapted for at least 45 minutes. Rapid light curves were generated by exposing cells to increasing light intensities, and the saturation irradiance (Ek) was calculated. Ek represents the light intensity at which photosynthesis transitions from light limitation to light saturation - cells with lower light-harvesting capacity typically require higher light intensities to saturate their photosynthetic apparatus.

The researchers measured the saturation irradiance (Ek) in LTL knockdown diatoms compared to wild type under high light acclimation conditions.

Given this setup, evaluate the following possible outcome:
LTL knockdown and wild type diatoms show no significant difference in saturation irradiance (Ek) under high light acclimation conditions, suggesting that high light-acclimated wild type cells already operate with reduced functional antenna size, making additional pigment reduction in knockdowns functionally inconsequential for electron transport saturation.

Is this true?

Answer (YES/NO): YES